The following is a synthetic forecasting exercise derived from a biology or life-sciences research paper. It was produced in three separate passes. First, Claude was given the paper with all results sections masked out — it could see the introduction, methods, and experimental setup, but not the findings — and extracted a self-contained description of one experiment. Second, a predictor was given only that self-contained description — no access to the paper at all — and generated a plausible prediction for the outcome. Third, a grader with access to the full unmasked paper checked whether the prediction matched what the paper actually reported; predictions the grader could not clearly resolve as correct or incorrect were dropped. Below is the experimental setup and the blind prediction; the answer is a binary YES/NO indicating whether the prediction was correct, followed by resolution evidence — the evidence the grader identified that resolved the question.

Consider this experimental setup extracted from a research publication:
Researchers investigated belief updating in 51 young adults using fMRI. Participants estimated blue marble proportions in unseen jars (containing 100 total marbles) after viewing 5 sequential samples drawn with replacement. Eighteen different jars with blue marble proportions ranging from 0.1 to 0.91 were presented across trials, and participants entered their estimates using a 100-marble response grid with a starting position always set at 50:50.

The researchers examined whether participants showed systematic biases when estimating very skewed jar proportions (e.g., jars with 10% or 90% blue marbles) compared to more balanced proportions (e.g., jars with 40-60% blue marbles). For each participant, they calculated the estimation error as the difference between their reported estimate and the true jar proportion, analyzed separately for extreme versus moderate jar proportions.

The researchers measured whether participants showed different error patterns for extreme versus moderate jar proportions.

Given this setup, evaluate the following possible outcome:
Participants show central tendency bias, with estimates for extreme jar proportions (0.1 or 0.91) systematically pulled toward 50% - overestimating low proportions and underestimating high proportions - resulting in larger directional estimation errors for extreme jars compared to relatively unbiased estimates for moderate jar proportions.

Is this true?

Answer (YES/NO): YES